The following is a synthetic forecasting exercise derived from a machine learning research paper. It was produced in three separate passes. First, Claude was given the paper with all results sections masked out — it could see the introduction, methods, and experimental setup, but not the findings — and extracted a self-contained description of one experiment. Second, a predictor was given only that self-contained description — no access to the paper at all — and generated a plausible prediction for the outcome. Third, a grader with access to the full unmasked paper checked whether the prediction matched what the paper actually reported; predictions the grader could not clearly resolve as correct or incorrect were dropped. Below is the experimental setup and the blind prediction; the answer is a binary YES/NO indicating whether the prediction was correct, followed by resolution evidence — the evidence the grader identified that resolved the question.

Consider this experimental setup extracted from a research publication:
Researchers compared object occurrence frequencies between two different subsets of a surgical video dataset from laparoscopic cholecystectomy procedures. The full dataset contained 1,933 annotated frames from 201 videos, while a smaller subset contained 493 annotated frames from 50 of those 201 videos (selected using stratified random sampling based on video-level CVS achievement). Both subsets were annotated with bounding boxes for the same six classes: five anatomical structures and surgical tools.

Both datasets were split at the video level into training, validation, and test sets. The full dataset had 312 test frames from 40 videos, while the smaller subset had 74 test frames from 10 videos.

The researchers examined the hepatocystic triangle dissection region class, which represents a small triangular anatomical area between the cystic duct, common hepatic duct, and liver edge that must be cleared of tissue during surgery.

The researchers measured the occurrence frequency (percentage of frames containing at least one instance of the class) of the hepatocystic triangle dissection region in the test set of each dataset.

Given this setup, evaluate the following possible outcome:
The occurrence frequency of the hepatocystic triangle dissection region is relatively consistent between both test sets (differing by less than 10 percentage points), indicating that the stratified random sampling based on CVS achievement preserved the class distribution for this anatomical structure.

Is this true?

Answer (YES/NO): NO